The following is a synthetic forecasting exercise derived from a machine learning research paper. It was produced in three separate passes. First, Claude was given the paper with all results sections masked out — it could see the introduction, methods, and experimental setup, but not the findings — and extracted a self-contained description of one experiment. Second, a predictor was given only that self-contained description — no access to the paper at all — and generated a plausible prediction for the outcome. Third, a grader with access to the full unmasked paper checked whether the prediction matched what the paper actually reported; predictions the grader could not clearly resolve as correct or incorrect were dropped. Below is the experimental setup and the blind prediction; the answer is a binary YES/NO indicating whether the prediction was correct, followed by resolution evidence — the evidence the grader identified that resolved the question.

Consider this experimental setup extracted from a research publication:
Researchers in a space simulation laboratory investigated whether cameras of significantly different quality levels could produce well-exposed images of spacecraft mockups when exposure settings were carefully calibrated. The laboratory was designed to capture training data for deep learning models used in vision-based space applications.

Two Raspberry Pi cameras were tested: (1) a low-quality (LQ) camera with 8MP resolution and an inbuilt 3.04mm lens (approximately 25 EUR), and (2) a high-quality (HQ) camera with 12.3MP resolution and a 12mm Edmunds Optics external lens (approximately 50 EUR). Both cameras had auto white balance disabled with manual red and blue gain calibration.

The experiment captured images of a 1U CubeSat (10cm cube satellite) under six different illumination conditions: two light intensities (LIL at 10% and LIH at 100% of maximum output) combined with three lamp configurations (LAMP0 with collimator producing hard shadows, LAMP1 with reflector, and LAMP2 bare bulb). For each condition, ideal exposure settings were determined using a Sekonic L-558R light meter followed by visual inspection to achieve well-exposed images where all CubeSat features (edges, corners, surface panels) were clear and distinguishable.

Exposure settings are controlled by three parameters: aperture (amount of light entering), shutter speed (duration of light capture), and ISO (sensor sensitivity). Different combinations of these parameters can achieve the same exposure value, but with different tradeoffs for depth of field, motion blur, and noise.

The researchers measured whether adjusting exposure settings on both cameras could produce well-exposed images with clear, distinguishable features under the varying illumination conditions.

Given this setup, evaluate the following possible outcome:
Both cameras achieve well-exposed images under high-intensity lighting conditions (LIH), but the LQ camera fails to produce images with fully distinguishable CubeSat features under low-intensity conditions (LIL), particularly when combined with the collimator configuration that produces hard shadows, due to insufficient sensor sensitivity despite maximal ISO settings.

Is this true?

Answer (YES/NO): NO